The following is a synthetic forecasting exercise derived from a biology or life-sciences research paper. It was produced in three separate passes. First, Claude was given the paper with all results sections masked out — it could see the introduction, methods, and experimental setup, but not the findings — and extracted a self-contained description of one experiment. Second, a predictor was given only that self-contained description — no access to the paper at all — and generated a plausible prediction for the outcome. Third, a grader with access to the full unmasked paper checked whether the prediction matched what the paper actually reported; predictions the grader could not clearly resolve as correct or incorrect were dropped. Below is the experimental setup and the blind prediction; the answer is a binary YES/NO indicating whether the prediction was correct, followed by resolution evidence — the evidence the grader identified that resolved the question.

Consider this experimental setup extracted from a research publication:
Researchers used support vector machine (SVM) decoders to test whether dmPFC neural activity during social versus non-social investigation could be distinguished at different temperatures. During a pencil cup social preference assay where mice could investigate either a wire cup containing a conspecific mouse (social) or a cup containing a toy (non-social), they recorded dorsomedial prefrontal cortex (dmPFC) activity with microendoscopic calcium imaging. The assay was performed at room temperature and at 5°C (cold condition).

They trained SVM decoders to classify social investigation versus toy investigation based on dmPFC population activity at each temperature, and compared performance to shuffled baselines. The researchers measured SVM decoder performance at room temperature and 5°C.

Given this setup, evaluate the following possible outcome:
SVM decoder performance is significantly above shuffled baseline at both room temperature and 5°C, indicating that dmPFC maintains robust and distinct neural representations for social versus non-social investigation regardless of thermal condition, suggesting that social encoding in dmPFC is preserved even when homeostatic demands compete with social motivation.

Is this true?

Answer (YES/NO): YES